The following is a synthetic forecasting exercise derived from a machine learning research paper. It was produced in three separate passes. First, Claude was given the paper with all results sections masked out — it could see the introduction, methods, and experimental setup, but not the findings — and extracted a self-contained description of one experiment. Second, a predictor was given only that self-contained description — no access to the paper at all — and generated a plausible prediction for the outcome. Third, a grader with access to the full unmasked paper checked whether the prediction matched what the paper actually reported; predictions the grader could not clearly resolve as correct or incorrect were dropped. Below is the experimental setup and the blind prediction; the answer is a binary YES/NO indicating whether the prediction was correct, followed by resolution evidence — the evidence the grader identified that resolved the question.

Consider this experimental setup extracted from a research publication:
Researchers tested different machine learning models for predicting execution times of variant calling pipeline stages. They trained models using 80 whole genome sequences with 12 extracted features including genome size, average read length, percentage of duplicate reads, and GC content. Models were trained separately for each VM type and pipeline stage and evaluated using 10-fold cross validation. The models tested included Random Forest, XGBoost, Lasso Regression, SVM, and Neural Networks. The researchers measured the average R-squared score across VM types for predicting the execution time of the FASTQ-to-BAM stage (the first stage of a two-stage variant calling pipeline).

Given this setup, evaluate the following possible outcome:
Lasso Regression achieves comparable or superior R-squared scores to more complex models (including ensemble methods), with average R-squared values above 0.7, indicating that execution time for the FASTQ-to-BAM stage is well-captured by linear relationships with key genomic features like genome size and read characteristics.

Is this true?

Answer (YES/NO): NO